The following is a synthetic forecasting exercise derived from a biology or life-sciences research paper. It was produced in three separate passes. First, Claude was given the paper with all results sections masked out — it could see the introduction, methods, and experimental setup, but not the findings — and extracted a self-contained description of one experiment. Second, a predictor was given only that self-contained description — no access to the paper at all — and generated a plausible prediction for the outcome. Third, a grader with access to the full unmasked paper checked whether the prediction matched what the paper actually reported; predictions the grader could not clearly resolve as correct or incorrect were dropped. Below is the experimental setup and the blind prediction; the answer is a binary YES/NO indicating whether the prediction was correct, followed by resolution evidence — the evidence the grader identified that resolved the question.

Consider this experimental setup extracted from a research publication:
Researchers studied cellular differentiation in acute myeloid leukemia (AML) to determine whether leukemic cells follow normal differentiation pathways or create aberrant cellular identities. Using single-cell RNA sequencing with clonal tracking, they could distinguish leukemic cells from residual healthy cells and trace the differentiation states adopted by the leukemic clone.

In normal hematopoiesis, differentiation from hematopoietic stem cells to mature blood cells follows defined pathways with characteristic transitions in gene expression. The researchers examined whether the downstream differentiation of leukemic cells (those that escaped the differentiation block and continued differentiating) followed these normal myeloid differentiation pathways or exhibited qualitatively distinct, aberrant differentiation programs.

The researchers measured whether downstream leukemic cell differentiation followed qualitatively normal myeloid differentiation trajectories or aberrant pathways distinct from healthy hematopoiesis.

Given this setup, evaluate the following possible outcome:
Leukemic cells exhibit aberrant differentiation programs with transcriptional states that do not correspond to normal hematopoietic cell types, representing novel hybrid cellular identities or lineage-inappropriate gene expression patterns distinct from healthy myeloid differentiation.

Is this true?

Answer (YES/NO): NO